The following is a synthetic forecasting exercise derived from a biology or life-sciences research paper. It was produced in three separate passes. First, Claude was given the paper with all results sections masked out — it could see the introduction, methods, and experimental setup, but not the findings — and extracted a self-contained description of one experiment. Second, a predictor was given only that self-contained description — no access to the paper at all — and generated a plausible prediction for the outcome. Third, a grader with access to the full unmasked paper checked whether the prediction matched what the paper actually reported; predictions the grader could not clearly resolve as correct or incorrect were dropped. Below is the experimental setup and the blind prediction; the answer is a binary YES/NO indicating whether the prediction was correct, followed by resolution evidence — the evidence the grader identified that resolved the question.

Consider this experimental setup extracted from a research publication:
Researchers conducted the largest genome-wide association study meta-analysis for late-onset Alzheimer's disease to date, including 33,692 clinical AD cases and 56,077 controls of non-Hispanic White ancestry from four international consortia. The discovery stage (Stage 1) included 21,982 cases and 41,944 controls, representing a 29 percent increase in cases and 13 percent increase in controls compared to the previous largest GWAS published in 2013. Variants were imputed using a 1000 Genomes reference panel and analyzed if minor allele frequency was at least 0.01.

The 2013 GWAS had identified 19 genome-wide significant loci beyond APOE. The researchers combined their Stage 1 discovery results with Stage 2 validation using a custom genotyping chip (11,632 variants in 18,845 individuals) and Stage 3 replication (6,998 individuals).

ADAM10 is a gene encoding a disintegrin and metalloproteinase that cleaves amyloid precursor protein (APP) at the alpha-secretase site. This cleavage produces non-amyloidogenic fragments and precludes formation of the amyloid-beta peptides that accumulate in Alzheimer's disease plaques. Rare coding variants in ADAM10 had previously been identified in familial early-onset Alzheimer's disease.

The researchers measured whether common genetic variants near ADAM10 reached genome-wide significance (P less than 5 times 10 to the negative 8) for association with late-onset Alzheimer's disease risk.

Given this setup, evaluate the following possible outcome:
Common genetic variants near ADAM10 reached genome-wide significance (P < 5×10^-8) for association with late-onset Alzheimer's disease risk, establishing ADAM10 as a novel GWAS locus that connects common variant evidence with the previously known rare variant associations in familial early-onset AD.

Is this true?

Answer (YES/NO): YES